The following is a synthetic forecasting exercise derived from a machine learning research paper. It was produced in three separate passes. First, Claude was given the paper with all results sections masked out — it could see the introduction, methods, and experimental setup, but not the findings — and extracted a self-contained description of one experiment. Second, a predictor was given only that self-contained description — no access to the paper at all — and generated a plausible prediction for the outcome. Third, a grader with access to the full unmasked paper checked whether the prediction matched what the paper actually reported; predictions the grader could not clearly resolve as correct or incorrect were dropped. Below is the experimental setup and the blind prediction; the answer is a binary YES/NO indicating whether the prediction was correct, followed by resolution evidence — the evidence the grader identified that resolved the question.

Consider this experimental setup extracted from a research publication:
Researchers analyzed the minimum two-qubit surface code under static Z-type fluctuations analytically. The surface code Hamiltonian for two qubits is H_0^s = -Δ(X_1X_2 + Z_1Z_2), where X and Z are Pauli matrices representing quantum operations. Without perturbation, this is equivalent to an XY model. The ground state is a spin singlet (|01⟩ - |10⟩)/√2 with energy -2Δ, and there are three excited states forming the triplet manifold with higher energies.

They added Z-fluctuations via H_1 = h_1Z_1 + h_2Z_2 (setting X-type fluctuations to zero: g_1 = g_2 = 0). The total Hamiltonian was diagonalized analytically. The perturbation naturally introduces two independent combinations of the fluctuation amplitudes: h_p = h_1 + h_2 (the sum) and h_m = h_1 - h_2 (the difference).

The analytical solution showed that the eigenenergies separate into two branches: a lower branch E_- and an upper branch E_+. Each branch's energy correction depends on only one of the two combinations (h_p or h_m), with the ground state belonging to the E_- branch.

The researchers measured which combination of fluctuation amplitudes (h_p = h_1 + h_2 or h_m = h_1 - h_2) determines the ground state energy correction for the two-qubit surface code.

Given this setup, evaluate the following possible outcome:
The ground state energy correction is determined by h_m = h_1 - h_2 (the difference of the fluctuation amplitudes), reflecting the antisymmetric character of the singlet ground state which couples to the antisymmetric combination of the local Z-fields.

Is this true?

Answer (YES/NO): YES